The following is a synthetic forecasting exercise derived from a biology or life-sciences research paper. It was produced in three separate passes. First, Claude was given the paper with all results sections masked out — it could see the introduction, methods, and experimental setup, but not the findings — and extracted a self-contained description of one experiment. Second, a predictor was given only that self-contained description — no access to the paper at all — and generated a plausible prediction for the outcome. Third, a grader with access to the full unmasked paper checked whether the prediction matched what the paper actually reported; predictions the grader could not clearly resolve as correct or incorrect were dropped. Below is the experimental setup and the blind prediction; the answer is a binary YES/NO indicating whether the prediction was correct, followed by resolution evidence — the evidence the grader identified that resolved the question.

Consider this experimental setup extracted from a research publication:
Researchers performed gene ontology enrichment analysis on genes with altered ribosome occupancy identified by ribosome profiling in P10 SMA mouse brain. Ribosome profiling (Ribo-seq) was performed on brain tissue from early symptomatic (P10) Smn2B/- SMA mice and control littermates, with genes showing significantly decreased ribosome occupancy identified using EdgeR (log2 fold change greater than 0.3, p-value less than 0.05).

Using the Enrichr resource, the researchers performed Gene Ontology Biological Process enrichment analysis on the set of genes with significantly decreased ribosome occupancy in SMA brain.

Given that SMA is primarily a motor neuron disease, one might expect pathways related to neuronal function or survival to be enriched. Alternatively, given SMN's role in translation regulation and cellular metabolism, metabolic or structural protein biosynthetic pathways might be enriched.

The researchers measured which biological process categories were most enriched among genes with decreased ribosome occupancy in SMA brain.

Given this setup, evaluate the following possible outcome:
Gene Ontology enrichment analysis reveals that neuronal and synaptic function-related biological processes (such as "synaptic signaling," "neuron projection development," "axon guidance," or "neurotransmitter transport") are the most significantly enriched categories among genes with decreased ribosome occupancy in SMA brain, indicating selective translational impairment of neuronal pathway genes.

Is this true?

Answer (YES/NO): NO